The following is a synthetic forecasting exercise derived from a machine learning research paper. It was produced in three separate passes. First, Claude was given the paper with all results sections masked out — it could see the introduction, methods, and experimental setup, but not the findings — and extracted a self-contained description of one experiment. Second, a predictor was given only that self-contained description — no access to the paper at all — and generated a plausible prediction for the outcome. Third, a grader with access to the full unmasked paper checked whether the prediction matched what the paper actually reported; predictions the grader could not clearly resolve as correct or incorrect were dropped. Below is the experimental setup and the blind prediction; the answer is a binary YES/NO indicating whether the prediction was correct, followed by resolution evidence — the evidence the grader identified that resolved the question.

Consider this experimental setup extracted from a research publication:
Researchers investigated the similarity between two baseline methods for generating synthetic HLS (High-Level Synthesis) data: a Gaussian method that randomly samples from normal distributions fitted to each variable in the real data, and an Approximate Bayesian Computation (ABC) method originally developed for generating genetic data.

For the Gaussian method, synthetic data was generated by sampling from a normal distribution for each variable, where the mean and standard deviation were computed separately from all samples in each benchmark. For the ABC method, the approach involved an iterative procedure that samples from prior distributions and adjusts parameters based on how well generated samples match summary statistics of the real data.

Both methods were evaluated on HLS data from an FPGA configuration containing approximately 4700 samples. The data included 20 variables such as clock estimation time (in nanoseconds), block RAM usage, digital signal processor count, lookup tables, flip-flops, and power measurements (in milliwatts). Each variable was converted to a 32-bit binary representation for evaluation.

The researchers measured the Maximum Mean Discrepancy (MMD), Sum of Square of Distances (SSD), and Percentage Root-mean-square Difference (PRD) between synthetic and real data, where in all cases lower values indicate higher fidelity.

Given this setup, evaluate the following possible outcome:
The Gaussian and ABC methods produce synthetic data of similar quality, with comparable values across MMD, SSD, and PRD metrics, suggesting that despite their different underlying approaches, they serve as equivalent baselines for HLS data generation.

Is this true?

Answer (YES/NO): YES